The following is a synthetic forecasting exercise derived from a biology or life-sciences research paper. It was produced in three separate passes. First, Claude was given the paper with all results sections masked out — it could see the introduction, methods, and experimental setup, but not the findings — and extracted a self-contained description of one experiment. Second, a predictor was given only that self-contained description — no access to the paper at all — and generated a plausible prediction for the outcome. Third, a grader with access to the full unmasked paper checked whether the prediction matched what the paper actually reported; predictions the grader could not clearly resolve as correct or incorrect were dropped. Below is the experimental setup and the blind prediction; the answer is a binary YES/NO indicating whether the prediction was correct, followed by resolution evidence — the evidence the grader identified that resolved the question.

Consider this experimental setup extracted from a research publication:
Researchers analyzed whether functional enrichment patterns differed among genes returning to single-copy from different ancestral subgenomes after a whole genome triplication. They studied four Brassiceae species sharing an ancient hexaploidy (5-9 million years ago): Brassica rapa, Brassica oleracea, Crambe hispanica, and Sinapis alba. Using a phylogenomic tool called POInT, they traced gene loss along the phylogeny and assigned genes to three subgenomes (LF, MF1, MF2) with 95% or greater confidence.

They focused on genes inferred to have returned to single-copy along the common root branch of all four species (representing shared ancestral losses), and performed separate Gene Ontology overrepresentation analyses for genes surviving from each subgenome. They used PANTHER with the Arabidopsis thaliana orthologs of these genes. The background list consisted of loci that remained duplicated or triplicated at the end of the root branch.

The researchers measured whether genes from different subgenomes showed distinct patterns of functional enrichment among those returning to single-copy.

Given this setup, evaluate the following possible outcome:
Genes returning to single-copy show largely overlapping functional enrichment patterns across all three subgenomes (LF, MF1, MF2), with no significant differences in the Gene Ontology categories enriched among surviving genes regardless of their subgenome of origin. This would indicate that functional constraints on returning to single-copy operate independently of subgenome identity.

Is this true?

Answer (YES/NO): NO